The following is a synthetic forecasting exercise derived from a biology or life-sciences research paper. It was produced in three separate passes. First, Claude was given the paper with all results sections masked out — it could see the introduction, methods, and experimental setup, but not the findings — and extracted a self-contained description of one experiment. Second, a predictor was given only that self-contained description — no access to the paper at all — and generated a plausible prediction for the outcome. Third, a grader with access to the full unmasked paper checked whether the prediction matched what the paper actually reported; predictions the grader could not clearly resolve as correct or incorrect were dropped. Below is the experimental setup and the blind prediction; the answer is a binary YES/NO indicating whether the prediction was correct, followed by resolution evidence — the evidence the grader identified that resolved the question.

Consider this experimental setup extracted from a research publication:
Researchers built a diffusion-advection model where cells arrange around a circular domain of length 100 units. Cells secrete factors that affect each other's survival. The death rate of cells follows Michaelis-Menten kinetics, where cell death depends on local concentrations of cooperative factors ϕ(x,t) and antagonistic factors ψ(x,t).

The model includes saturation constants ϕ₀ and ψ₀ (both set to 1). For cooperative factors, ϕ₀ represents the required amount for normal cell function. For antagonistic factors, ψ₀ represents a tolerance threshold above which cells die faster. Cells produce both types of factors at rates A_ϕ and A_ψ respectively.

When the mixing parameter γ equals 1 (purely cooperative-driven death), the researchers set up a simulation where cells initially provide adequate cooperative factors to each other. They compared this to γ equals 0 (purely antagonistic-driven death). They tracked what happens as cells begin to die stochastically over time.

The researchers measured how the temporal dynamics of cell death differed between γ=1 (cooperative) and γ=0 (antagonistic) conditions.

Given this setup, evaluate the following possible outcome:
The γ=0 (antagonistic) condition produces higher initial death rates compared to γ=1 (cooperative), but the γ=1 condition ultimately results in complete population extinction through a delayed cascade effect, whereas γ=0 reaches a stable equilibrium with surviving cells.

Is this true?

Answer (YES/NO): NO